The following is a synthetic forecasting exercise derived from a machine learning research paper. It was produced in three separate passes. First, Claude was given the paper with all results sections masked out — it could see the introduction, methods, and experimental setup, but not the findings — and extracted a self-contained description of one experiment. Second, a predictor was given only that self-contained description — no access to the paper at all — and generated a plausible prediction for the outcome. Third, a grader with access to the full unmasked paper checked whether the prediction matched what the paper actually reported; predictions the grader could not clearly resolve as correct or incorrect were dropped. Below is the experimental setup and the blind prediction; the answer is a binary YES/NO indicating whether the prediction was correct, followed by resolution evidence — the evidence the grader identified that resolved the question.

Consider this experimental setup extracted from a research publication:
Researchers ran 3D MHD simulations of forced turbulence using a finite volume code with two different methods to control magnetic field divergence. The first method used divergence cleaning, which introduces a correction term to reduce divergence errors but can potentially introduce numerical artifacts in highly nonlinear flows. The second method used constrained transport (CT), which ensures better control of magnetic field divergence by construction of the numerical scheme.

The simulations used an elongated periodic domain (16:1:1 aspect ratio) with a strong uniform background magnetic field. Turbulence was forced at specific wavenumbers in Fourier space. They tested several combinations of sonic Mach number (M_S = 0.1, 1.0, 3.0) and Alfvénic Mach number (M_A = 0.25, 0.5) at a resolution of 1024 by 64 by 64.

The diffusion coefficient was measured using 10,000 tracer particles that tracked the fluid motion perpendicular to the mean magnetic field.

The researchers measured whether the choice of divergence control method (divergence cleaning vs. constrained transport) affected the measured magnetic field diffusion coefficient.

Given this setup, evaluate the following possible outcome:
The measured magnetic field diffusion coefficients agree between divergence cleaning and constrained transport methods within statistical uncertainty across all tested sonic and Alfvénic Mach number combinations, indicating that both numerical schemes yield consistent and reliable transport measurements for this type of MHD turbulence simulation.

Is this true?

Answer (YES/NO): YES